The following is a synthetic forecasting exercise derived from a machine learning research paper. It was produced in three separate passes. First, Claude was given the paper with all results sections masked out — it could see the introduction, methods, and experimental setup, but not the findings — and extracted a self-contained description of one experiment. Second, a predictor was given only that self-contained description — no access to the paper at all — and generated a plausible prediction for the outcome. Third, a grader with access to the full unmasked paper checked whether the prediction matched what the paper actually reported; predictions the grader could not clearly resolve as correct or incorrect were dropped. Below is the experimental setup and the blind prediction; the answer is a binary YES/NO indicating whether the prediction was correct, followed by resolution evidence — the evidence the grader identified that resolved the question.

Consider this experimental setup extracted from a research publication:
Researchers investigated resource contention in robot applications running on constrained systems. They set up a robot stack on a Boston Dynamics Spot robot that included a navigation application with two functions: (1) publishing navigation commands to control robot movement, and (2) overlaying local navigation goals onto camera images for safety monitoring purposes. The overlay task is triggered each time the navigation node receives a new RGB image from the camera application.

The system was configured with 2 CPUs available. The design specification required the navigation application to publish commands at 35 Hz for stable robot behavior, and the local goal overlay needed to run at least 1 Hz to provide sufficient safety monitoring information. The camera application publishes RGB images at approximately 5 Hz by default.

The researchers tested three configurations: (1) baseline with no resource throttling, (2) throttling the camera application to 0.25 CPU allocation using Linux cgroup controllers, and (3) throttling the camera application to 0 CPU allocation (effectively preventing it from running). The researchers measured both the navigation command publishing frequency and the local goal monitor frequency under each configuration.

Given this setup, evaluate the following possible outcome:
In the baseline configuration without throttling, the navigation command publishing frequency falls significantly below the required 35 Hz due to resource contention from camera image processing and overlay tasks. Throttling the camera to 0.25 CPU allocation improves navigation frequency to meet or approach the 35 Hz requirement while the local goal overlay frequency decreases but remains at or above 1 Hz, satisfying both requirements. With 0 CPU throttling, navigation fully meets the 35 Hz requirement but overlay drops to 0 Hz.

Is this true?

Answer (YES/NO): NO